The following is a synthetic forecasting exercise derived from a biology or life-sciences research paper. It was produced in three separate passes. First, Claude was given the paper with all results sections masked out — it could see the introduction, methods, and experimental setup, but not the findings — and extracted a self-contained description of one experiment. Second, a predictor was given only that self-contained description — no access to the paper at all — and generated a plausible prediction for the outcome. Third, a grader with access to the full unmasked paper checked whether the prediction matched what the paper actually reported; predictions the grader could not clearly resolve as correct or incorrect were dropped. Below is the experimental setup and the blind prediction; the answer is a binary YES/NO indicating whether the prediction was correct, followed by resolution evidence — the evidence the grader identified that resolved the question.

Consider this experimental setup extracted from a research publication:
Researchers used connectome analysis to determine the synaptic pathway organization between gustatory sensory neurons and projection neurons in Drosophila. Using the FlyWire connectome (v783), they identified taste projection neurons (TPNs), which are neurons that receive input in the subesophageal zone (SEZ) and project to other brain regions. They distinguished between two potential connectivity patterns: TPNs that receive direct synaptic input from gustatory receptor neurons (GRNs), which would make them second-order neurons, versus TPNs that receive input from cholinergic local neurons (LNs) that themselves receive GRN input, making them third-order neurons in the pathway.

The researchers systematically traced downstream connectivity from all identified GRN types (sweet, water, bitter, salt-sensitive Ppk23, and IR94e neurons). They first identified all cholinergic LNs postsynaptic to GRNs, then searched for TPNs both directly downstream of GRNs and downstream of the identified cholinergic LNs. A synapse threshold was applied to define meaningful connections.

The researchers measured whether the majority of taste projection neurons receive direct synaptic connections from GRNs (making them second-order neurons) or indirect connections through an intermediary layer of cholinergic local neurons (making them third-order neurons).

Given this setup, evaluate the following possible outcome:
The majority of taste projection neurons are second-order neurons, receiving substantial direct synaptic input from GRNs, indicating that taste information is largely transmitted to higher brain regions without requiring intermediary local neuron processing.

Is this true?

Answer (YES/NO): NO